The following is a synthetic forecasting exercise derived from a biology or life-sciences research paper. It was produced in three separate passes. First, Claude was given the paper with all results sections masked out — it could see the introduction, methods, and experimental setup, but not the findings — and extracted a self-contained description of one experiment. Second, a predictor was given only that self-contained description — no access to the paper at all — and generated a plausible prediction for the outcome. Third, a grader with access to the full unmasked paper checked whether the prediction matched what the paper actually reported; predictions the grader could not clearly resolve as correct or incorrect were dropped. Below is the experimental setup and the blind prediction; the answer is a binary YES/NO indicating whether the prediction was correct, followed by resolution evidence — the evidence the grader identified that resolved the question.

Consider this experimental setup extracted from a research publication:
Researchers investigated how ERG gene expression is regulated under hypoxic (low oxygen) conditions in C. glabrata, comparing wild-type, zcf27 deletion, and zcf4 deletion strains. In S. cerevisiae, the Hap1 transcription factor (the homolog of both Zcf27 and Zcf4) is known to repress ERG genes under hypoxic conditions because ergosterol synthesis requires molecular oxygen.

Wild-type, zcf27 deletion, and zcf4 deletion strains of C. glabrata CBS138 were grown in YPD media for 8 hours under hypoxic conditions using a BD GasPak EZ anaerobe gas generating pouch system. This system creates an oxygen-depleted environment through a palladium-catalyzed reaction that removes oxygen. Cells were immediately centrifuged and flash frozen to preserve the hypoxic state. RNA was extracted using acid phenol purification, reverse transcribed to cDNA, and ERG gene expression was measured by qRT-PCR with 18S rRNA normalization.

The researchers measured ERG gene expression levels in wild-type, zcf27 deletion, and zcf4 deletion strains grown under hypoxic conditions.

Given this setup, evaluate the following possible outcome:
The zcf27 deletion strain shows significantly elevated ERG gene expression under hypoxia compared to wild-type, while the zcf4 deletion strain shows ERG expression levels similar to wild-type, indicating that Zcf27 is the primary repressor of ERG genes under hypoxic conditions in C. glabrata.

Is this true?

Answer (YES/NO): NO